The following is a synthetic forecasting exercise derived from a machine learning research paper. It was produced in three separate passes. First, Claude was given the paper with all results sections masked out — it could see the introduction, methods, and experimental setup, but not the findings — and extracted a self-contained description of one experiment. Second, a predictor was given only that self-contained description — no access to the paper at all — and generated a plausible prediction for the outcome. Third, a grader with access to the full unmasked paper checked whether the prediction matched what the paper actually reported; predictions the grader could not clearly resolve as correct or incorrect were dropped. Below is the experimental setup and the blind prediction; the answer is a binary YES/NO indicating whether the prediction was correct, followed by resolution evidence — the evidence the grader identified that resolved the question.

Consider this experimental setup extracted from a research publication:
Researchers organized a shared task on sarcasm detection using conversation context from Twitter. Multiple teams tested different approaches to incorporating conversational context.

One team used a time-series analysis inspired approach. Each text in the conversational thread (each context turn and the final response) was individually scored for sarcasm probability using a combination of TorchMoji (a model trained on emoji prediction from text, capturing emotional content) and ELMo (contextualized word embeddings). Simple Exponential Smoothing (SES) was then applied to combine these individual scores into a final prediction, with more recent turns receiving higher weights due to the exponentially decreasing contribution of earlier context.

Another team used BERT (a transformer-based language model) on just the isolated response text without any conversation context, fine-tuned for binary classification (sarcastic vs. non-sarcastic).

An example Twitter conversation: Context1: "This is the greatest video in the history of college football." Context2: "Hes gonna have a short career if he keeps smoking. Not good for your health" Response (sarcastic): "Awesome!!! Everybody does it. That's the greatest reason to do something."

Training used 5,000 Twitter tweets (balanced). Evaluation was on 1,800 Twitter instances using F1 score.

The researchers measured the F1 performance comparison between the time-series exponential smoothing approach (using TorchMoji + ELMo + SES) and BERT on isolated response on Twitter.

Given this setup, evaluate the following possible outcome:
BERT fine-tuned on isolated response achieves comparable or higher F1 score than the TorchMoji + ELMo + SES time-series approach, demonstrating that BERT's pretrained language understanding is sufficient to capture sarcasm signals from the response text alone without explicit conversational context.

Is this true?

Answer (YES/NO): NO